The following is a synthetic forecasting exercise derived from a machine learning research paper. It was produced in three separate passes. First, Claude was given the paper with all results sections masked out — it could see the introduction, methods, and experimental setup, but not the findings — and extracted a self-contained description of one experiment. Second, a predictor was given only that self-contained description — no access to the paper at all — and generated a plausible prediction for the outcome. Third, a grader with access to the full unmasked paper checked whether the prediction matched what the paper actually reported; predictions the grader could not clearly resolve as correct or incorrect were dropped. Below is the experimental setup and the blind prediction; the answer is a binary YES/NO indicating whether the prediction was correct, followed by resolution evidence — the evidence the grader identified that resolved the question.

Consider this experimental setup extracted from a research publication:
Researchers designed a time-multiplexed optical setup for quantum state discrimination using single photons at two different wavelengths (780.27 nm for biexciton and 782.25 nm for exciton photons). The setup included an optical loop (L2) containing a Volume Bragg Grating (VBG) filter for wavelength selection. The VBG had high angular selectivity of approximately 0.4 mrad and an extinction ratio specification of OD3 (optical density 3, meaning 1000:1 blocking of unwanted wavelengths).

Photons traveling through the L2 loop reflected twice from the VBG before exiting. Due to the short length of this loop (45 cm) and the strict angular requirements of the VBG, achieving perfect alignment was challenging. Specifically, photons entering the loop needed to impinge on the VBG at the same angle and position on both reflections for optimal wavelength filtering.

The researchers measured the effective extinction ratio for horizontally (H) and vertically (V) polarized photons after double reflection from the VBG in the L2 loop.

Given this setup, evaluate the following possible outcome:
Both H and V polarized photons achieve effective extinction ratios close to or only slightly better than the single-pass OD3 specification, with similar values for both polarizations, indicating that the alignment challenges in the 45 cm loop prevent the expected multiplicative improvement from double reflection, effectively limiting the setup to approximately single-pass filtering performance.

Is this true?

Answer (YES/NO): NO